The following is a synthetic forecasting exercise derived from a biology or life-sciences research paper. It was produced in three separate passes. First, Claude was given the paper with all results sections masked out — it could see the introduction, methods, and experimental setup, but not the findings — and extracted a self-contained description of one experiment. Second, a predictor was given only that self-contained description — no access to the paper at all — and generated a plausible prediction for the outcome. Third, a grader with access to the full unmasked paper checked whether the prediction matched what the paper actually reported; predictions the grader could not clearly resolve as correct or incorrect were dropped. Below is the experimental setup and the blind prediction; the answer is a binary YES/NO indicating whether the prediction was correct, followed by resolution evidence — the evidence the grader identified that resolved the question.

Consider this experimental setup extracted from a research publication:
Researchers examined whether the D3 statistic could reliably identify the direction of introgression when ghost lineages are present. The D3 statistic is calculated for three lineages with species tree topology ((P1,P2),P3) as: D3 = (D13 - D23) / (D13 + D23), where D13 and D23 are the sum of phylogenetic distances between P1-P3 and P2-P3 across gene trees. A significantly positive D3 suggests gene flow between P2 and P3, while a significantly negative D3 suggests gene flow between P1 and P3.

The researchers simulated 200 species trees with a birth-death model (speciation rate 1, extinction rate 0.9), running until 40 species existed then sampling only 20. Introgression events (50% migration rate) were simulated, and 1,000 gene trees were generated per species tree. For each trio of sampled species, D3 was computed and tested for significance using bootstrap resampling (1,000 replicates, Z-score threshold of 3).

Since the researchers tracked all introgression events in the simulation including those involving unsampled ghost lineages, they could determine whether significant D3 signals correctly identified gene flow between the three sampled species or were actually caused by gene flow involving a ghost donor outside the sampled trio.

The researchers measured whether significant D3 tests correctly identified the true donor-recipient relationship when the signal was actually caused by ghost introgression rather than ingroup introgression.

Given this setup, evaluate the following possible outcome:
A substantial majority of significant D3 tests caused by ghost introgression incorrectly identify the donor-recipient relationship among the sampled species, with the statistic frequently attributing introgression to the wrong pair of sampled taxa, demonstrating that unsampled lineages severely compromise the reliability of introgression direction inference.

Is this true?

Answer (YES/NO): YES